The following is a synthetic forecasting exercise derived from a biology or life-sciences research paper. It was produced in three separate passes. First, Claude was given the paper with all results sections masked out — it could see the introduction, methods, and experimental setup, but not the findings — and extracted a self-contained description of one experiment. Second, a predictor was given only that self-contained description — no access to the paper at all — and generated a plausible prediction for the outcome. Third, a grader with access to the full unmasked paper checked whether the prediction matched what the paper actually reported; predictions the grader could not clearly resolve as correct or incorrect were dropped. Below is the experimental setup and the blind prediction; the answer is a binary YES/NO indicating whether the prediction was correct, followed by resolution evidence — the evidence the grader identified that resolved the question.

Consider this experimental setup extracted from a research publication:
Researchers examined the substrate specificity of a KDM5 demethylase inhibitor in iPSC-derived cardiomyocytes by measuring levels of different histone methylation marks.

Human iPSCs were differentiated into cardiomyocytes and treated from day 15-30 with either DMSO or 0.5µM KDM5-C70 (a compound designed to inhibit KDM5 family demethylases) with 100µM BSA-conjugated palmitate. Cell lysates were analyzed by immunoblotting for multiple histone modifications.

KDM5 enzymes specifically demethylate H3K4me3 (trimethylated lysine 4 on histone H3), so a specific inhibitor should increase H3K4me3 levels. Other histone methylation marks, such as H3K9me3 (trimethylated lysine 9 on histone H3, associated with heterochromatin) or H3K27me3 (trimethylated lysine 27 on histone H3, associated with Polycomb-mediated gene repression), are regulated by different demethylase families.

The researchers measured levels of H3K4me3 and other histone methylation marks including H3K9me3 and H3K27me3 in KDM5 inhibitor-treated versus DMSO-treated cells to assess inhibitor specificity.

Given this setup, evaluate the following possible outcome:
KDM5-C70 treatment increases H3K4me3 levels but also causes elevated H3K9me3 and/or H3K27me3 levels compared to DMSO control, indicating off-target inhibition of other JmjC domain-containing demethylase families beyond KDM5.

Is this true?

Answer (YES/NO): NO